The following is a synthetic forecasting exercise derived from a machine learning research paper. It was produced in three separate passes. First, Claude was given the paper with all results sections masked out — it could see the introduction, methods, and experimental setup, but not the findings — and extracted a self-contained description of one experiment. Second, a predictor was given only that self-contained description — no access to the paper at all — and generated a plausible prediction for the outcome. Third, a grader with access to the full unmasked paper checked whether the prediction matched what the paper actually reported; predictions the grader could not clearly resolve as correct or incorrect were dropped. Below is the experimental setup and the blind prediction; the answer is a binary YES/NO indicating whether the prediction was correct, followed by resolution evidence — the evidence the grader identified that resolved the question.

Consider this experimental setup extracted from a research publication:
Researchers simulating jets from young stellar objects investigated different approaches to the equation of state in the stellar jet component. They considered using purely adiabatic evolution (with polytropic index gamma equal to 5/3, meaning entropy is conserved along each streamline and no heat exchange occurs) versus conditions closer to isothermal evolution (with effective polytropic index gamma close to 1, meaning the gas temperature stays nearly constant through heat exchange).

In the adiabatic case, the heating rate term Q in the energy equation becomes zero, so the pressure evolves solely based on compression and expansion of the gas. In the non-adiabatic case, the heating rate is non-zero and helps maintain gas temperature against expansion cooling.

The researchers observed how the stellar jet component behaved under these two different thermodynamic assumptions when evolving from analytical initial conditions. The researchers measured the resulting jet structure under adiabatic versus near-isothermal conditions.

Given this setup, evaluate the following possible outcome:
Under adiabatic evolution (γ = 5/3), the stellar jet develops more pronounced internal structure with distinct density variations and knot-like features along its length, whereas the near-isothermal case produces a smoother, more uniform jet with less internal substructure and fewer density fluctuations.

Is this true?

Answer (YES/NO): NO